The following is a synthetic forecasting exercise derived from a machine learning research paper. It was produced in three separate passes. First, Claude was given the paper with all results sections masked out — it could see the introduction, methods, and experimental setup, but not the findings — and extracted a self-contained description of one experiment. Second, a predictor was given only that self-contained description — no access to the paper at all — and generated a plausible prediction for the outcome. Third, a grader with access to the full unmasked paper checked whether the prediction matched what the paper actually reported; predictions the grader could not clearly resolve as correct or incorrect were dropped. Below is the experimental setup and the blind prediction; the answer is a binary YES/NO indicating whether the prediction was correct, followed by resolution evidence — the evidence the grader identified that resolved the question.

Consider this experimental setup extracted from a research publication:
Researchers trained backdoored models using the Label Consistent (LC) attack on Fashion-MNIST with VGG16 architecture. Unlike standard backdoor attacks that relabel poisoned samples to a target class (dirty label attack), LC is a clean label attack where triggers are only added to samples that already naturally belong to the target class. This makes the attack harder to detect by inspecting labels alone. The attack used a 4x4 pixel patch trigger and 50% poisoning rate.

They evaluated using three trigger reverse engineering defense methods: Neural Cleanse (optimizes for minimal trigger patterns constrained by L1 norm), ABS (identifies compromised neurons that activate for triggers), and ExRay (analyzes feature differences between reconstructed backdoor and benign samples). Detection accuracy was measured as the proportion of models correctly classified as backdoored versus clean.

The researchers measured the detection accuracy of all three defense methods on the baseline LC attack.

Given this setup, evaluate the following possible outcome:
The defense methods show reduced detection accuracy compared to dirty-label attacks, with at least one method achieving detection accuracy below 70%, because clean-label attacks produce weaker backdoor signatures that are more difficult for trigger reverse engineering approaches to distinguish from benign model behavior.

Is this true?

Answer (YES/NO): YES